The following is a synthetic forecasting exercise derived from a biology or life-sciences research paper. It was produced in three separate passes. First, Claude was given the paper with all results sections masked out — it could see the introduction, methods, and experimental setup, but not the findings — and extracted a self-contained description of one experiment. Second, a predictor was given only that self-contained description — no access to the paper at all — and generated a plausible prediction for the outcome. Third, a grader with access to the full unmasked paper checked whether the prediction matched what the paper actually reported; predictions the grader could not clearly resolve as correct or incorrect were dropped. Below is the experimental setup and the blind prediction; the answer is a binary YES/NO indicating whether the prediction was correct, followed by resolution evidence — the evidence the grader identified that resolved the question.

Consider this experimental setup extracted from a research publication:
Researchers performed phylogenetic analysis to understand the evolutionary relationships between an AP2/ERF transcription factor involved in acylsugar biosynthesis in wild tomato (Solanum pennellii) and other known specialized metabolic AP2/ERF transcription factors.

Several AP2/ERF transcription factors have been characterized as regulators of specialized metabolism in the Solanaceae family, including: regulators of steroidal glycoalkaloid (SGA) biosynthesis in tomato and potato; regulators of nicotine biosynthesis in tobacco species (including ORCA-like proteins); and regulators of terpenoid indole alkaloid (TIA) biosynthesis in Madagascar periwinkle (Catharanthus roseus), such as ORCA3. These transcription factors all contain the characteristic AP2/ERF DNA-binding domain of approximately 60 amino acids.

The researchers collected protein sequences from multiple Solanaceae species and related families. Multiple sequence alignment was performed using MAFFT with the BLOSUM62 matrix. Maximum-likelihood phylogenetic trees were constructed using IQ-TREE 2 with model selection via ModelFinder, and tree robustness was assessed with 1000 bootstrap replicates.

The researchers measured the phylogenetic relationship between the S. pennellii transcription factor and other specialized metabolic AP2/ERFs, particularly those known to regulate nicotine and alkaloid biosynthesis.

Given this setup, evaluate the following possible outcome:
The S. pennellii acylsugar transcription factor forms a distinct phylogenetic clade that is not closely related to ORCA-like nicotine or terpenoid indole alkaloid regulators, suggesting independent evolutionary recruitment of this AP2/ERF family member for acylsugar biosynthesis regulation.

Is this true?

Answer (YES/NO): YES